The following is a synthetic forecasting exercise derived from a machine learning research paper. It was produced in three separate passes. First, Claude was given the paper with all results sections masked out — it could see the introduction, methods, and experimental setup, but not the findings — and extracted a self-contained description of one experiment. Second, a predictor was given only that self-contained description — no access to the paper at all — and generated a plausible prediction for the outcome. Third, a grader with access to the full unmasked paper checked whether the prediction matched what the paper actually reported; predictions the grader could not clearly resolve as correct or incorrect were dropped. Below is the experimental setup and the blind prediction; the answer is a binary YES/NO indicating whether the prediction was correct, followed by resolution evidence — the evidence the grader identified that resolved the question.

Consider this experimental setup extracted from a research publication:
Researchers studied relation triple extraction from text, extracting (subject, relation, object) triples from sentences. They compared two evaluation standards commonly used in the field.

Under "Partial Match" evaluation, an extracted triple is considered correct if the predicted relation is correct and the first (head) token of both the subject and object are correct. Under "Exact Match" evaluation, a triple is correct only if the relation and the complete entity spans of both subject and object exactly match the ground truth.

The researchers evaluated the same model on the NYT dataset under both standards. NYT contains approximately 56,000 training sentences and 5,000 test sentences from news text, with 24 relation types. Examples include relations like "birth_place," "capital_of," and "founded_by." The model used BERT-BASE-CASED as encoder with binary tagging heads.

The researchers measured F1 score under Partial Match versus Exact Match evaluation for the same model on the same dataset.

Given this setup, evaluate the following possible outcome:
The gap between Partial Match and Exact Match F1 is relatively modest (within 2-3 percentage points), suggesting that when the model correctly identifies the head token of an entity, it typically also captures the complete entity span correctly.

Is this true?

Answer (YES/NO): YES